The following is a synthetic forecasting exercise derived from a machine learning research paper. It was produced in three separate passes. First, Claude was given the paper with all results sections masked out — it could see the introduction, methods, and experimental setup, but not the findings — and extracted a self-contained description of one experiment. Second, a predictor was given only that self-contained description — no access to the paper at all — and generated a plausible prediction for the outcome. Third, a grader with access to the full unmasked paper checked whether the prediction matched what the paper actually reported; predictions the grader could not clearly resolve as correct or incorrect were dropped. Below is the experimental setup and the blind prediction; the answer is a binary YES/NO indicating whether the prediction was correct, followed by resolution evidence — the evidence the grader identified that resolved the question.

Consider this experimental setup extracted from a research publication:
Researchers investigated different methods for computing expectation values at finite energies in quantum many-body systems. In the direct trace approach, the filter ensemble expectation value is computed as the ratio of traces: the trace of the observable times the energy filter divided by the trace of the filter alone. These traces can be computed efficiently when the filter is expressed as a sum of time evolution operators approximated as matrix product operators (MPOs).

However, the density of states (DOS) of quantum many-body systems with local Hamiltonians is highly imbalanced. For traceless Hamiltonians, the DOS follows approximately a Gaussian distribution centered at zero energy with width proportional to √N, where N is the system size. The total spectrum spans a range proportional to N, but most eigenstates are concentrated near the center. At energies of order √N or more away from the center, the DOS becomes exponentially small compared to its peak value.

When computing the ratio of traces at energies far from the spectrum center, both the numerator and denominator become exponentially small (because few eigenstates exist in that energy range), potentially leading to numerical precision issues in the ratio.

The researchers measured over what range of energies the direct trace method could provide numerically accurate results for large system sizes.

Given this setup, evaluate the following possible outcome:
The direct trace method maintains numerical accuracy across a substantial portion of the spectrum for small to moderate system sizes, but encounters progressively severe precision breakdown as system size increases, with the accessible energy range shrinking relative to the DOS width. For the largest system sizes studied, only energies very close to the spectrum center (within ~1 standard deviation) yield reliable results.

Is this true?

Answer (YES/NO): NO